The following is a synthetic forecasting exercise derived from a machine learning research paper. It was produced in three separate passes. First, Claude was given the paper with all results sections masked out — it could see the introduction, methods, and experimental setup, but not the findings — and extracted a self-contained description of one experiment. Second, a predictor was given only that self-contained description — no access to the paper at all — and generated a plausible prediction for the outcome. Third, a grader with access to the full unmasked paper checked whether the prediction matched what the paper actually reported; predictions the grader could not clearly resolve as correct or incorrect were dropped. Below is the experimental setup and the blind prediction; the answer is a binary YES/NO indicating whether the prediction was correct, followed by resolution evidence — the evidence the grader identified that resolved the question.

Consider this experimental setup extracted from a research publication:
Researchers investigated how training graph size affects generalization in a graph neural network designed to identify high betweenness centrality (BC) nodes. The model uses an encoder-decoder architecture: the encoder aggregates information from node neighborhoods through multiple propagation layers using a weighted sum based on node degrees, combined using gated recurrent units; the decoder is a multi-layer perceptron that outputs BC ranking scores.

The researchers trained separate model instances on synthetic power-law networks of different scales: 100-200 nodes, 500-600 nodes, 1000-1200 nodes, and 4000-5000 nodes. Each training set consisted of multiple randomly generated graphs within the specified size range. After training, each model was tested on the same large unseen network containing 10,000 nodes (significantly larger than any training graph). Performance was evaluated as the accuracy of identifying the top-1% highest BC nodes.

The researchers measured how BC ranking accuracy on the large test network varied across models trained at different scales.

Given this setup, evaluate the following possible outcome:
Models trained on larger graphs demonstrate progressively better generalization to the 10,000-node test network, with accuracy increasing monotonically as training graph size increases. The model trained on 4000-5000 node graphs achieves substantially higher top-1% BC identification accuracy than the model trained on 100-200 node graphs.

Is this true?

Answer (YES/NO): YES